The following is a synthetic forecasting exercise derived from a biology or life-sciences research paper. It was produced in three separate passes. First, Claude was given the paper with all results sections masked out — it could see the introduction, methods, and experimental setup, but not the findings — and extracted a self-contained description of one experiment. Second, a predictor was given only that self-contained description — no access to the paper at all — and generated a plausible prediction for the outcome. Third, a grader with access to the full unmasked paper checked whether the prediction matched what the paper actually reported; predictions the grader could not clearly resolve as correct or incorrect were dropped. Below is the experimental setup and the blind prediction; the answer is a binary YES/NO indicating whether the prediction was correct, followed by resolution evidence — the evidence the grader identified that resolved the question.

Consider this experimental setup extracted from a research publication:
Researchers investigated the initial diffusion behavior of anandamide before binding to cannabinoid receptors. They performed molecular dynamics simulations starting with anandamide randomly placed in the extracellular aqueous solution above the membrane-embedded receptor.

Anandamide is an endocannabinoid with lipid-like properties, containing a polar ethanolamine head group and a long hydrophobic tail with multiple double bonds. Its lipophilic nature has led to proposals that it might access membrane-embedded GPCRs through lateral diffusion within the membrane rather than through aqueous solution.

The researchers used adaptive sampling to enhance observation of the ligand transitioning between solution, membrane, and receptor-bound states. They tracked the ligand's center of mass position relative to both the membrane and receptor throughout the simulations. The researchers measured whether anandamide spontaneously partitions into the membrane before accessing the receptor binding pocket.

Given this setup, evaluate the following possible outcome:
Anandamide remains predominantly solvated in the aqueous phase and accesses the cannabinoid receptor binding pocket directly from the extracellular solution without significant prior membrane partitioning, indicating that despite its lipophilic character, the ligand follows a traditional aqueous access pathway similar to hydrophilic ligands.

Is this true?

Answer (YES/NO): NO